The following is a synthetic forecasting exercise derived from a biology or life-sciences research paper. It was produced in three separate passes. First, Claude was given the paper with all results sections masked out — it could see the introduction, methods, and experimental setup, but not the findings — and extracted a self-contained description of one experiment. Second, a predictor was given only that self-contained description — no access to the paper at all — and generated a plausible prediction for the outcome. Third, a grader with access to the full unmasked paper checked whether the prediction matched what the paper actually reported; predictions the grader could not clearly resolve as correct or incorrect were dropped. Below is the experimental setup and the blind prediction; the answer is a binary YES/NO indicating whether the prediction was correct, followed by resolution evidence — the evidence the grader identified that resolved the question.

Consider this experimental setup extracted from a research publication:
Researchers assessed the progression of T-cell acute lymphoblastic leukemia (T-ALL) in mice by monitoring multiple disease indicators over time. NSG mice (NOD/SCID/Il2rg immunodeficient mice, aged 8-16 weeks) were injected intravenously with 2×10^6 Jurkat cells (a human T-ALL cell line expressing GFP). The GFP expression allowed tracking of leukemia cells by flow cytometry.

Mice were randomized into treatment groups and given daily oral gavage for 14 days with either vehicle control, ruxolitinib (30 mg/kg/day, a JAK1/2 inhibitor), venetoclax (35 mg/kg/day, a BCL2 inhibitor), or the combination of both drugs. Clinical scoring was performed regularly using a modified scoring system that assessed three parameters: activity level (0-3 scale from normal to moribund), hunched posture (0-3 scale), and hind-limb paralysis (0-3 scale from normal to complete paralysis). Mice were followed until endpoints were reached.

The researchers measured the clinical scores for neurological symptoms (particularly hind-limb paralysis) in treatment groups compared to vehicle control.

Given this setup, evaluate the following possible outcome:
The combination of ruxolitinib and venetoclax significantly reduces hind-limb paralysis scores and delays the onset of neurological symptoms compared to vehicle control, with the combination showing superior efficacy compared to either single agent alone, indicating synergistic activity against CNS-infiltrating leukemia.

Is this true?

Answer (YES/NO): NO